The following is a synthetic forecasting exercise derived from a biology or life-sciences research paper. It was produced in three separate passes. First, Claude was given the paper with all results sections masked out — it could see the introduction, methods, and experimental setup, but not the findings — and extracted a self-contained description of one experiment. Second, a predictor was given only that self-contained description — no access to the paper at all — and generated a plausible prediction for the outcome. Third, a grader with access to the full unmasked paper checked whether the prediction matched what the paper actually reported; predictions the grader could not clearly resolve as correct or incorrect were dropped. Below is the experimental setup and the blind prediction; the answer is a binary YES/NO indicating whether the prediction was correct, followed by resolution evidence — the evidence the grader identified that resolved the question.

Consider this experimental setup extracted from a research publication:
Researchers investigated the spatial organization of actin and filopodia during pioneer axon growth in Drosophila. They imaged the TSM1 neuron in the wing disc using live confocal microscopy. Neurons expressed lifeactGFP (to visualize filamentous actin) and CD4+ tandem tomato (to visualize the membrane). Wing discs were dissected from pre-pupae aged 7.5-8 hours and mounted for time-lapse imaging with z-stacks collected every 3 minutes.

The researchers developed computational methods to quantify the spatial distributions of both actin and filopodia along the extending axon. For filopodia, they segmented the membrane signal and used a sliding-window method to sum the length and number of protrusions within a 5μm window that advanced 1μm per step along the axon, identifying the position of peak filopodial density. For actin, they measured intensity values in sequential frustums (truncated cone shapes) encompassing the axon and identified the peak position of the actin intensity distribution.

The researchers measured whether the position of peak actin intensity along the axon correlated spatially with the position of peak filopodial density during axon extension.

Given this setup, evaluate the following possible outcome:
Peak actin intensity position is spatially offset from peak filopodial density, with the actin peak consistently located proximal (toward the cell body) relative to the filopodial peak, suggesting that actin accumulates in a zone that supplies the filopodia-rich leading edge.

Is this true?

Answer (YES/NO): NO